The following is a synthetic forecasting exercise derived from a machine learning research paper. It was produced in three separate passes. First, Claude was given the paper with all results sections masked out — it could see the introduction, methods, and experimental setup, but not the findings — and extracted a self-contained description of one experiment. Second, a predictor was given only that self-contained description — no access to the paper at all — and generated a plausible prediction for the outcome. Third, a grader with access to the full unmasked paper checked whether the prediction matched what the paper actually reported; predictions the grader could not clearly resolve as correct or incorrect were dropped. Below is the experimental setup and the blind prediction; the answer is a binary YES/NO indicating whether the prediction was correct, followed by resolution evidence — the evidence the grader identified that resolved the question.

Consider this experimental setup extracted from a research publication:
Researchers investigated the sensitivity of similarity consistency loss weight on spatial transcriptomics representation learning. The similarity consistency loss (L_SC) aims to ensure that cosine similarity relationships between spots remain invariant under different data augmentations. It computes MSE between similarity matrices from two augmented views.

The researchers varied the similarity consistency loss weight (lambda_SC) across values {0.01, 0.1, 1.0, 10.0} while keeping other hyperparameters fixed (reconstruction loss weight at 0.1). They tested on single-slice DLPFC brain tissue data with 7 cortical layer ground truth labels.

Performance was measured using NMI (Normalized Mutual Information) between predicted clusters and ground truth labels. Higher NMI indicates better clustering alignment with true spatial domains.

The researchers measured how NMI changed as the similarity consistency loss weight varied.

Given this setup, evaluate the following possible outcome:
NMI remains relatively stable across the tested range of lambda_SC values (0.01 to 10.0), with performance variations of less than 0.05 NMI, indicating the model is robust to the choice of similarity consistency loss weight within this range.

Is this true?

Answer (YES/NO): NO